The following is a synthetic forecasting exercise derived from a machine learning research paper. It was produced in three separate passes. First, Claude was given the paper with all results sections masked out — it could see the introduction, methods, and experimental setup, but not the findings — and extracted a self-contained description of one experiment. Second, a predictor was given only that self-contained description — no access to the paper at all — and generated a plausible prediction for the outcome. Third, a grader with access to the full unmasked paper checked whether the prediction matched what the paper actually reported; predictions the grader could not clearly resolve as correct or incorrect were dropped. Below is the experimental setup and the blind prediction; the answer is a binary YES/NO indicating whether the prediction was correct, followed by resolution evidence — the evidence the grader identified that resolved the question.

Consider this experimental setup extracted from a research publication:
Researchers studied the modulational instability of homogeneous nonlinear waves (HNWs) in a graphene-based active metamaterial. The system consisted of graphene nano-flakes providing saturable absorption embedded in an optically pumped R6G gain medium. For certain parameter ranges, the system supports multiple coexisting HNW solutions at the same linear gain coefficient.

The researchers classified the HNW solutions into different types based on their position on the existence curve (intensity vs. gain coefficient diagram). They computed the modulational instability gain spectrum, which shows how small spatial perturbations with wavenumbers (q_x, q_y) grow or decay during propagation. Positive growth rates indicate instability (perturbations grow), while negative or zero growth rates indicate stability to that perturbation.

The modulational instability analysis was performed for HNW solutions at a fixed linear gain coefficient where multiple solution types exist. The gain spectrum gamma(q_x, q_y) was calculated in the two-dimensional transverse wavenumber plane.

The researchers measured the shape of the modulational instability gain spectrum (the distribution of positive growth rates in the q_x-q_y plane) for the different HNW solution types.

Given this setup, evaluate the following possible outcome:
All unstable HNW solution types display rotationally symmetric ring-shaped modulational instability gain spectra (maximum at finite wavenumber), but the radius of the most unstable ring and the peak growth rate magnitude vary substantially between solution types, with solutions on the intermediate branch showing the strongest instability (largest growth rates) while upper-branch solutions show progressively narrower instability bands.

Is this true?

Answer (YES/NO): NO